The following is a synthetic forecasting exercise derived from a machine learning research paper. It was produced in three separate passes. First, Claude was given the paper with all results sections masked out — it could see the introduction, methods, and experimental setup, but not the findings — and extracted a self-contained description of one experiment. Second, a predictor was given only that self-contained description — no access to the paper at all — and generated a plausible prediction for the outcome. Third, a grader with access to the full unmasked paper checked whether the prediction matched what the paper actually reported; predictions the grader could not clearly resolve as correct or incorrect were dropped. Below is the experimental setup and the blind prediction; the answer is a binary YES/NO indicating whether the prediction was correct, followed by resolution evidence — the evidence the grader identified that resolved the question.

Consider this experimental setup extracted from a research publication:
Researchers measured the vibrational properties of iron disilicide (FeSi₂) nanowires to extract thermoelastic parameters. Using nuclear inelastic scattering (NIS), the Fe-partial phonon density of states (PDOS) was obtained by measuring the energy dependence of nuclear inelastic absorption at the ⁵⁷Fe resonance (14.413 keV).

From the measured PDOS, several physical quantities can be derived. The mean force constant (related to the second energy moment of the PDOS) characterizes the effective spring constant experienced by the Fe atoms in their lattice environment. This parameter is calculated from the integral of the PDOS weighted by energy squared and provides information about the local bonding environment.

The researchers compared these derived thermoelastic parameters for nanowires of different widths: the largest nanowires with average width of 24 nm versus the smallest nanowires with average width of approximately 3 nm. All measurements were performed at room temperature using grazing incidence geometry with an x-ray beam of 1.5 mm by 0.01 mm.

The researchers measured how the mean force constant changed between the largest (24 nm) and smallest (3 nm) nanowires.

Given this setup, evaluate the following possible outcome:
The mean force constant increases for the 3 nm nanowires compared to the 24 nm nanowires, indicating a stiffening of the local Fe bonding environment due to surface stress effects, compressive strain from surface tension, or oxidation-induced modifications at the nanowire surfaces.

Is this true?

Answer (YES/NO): YES